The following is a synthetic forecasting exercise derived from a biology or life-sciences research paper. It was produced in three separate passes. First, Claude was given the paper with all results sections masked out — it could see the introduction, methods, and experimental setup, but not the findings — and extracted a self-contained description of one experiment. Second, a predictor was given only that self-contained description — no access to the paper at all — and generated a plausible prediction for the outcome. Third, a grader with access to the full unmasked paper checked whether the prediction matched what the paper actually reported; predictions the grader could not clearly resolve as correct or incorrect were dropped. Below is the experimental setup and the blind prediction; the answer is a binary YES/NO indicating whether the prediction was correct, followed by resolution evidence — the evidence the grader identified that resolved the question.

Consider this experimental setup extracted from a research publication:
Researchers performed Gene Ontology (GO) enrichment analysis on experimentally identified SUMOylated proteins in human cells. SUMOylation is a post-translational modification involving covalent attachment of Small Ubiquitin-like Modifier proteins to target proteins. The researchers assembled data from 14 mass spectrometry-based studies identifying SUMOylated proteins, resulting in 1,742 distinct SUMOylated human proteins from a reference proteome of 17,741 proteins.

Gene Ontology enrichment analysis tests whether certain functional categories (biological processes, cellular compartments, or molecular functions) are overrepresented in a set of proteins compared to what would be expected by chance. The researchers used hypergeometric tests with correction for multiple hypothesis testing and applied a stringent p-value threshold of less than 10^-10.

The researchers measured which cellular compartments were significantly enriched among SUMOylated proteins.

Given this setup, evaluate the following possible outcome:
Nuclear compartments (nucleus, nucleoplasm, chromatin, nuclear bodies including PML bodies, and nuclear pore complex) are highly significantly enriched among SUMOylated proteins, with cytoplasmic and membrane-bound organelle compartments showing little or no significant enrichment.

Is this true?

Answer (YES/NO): NO